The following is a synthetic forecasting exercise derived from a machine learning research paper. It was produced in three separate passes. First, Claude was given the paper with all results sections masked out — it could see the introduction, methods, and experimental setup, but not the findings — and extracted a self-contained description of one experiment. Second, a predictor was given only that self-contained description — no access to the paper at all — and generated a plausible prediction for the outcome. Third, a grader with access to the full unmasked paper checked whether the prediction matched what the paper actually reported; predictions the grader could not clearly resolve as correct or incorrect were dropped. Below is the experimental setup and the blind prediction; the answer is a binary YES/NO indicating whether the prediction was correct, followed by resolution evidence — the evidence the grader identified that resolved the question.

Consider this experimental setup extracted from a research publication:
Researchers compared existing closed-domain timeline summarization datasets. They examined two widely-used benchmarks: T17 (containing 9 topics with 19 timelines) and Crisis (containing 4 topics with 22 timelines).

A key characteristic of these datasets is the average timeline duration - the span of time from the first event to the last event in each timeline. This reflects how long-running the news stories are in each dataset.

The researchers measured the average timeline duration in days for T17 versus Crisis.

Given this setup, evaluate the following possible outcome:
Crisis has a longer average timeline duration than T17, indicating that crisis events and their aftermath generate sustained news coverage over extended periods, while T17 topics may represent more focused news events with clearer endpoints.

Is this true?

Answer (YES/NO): YES